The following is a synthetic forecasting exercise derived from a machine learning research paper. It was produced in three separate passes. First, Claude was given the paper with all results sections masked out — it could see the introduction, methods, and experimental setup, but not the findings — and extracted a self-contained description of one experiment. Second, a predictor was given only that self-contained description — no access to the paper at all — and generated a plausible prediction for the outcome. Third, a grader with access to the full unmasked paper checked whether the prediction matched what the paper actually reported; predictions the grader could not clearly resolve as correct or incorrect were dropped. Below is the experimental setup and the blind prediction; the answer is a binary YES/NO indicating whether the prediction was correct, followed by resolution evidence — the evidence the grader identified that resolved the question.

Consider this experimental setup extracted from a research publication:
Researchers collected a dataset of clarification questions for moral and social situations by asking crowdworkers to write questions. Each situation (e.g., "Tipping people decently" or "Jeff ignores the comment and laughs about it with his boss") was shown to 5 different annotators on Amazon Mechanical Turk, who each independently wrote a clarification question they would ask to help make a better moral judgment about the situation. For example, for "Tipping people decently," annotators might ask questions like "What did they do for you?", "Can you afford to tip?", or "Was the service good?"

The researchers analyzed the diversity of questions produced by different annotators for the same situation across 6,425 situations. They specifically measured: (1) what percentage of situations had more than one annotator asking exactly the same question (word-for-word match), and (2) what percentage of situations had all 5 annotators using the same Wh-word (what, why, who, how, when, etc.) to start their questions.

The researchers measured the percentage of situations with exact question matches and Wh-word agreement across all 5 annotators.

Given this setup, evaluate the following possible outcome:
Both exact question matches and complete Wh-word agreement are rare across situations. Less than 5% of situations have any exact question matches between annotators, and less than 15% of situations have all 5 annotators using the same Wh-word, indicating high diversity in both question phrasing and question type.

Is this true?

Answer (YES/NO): NO